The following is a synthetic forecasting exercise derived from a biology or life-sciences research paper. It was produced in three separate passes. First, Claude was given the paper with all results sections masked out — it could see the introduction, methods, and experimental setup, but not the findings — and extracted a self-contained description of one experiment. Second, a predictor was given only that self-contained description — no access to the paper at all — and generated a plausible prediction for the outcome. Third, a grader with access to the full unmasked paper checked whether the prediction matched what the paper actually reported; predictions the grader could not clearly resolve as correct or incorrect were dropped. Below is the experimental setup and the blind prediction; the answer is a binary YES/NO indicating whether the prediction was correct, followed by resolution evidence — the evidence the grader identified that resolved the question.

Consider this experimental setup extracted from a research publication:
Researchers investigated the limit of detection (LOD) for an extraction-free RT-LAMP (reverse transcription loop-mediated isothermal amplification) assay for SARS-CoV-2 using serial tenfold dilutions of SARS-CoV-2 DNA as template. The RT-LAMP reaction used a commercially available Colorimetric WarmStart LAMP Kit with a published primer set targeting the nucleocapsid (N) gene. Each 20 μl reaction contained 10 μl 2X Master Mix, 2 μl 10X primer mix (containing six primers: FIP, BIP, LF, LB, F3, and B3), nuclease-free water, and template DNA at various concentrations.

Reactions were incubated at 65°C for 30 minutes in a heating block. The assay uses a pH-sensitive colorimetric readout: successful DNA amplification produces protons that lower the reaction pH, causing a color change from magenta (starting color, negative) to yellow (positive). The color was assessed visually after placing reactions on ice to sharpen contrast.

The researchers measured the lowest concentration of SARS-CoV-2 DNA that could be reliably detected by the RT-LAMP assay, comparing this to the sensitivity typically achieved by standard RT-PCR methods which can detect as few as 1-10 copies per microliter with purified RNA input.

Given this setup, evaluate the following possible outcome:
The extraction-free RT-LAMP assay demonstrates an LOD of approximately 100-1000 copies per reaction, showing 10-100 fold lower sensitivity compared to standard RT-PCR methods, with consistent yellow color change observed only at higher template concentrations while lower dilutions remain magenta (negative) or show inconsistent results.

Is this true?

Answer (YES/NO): NO